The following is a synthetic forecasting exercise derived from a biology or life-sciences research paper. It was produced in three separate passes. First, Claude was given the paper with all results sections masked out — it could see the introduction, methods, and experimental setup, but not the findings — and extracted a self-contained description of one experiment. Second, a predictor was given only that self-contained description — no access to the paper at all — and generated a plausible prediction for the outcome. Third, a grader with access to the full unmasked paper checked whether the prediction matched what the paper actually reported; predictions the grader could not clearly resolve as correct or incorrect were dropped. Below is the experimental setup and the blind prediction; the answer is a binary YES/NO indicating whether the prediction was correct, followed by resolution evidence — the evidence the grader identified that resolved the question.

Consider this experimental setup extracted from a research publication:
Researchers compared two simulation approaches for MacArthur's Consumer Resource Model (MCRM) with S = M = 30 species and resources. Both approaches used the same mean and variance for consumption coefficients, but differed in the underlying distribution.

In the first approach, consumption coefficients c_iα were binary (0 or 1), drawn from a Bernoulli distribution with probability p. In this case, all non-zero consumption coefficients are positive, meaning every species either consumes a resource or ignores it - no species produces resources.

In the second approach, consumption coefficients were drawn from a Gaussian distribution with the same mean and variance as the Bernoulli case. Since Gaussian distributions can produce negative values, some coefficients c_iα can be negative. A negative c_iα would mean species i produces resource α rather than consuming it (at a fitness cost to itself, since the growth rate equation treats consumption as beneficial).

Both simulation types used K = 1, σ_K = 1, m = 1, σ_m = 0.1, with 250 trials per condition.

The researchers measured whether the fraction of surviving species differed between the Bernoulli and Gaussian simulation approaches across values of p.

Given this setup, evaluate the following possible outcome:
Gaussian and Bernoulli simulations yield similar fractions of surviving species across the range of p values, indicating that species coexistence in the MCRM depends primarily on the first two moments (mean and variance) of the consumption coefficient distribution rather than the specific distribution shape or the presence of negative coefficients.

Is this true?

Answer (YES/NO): NO